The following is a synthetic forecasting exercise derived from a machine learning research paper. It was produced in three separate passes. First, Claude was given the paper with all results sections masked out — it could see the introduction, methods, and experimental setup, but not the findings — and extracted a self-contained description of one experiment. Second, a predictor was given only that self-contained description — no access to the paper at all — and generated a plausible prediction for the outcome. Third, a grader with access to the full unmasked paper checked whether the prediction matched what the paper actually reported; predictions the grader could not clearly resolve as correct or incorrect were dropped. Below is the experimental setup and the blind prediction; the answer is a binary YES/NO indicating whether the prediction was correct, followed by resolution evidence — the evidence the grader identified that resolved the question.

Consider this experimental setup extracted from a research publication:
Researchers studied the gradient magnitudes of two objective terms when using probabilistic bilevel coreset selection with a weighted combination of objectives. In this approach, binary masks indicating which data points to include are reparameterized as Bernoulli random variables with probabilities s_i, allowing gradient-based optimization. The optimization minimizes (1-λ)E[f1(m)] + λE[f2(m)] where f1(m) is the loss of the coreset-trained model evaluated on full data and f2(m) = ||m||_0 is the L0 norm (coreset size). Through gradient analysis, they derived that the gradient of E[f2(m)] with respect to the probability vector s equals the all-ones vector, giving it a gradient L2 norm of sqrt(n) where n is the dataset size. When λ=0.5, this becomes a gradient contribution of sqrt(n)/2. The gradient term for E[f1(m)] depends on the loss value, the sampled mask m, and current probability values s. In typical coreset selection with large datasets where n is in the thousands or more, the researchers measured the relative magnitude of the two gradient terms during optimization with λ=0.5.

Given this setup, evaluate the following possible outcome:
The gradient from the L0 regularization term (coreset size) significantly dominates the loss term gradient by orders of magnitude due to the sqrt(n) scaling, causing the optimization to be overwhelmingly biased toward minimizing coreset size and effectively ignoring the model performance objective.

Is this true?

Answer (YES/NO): YES